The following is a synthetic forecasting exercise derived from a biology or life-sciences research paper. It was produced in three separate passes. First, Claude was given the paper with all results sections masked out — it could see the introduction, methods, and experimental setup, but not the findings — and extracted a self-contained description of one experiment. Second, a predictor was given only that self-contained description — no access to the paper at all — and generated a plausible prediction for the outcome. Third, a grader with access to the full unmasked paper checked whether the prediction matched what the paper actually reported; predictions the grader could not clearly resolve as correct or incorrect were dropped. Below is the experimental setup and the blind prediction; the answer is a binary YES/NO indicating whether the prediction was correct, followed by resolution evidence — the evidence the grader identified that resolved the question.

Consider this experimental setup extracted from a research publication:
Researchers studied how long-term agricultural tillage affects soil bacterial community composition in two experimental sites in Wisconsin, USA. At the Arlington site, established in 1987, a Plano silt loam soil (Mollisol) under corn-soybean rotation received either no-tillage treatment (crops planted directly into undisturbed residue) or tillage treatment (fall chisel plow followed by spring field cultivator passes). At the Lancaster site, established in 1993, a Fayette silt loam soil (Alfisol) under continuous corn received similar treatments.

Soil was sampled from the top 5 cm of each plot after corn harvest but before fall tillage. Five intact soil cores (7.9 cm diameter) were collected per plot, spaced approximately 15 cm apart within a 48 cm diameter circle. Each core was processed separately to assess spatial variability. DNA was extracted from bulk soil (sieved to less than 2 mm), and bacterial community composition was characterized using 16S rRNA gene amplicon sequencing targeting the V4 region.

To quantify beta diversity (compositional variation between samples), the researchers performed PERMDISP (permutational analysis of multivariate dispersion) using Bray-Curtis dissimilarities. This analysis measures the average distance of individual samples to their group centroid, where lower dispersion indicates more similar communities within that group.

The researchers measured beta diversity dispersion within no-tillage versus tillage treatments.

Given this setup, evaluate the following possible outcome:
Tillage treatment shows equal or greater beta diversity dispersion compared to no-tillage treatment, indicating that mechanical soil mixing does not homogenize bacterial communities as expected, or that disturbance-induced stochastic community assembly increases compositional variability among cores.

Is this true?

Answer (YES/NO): NO